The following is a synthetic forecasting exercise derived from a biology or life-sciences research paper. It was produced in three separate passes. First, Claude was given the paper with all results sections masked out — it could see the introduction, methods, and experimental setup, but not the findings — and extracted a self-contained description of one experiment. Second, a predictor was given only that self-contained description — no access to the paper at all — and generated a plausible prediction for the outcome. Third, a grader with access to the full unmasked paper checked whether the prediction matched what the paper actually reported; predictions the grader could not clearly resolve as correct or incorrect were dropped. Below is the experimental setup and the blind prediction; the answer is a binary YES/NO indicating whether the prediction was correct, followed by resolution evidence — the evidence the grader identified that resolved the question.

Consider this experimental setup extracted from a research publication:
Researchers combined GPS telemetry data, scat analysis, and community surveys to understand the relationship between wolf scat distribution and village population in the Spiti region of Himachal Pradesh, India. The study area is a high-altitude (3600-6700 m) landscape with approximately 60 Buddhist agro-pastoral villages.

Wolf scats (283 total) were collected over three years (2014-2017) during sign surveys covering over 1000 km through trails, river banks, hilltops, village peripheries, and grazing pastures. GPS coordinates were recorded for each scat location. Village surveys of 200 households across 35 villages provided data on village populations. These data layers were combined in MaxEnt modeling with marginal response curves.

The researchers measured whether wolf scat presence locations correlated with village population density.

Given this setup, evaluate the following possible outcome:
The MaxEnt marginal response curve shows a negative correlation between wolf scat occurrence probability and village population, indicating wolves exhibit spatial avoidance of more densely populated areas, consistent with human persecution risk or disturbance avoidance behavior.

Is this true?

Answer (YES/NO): NO